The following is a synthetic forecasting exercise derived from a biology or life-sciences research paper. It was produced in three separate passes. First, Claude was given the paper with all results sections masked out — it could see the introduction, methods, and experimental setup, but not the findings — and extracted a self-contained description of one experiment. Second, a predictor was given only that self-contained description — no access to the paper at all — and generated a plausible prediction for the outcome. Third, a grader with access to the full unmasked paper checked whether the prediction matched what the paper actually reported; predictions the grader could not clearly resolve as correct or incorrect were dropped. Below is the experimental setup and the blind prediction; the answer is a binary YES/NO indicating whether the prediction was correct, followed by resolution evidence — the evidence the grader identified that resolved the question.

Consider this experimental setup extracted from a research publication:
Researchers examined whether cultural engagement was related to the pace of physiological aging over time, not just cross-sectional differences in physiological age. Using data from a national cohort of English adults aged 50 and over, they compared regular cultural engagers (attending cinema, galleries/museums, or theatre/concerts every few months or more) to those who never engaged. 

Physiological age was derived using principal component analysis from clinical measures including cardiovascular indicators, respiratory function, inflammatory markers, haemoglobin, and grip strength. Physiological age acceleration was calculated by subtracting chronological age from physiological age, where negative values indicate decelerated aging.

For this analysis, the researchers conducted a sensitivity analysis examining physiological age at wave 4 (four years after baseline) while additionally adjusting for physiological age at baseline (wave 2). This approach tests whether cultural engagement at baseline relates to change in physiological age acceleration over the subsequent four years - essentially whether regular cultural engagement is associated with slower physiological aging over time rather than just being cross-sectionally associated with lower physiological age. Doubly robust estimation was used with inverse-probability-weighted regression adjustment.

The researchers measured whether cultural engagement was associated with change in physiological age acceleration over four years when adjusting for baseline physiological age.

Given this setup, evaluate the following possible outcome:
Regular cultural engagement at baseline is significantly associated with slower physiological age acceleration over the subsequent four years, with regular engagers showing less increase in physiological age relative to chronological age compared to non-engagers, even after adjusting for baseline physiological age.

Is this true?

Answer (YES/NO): YES